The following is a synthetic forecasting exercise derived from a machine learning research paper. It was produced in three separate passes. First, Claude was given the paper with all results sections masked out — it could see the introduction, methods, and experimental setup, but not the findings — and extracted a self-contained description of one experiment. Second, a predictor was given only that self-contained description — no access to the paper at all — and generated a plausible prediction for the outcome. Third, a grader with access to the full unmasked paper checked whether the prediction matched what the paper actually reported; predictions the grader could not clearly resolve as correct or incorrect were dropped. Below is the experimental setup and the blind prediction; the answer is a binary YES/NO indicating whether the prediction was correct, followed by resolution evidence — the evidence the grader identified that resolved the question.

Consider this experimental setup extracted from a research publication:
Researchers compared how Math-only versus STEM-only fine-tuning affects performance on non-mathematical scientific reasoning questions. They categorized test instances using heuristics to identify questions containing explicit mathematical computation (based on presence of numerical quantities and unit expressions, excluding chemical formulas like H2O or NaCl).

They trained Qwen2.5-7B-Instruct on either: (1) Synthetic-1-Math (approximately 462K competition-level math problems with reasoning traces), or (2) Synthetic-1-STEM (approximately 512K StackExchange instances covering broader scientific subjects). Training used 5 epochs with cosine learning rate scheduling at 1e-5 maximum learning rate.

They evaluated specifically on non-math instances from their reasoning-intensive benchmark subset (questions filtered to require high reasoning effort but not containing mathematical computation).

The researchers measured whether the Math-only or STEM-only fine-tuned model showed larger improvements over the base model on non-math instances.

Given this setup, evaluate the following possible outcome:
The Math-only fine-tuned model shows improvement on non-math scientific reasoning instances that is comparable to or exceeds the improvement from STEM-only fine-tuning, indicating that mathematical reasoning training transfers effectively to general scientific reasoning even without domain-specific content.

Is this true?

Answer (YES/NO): NO